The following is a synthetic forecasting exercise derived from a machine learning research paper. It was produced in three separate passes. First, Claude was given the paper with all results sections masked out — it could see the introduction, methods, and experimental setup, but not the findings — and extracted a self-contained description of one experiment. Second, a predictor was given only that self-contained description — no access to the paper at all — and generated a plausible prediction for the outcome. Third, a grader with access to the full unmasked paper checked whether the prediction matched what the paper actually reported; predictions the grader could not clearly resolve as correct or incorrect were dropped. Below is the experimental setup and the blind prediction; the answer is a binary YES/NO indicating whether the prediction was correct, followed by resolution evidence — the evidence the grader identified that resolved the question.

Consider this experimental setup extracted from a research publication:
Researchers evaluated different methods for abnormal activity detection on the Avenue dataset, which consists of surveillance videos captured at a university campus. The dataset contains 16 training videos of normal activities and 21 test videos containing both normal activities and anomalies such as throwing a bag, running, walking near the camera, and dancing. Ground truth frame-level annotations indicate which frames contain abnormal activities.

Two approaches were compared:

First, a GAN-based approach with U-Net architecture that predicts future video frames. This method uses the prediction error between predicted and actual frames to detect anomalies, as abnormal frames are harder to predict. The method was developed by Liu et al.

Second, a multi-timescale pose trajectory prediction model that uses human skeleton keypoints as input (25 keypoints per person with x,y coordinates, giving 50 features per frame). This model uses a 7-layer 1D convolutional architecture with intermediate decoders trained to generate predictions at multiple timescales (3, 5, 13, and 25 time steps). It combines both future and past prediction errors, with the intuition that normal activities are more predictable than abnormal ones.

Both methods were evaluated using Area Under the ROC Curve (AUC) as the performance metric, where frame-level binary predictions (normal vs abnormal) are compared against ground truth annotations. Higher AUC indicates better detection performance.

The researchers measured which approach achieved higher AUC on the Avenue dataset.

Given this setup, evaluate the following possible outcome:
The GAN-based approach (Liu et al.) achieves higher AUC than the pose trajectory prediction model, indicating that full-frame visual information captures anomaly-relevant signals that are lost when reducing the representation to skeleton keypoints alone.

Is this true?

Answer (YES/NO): YES